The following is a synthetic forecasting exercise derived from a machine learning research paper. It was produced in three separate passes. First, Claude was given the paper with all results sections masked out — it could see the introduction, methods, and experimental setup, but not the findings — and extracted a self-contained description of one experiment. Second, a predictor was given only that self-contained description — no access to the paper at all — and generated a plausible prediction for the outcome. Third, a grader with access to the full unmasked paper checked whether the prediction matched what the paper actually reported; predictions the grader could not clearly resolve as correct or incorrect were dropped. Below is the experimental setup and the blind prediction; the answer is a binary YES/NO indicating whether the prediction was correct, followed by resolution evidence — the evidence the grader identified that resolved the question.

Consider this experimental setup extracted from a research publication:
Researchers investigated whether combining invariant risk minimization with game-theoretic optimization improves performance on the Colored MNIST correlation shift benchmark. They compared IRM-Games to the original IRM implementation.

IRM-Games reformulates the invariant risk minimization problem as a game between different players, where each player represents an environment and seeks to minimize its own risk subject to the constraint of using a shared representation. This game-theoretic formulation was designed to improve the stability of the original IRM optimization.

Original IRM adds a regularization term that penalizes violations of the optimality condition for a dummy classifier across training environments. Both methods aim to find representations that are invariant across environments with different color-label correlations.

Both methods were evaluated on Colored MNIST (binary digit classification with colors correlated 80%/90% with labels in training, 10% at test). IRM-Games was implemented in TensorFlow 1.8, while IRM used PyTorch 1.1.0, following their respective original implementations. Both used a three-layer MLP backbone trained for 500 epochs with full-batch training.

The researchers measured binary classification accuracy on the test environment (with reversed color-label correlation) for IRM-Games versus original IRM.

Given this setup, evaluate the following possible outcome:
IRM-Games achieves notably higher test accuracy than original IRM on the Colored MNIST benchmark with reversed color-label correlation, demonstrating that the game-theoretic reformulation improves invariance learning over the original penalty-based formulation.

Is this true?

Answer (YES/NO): NO